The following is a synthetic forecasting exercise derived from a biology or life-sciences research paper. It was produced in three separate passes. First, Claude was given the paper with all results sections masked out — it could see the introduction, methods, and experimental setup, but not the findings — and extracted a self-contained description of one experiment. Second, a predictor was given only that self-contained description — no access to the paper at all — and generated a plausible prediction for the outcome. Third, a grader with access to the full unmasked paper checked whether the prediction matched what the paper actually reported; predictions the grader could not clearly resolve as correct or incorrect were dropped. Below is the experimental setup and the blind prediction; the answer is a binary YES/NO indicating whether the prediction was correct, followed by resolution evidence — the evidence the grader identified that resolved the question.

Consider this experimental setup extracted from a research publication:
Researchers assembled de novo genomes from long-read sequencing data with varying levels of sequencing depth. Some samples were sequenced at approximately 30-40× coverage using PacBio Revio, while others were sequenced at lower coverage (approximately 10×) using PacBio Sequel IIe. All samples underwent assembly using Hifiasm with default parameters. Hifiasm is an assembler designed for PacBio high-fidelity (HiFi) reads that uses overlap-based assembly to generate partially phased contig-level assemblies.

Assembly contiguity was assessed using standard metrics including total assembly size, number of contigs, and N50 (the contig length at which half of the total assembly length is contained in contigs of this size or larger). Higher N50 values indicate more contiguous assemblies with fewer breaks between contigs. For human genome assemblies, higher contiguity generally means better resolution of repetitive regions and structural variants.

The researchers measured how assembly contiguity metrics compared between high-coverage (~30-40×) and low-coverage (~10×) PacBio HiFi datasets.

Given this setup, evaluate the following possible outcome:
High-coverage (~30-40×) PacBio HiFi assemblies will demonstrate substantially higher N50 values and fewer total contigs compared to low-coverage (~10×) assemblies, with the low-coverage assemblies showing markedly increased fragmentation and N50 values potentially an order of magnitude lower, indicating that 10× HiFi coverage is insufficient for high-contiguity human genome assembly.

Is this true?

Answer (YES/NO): YES